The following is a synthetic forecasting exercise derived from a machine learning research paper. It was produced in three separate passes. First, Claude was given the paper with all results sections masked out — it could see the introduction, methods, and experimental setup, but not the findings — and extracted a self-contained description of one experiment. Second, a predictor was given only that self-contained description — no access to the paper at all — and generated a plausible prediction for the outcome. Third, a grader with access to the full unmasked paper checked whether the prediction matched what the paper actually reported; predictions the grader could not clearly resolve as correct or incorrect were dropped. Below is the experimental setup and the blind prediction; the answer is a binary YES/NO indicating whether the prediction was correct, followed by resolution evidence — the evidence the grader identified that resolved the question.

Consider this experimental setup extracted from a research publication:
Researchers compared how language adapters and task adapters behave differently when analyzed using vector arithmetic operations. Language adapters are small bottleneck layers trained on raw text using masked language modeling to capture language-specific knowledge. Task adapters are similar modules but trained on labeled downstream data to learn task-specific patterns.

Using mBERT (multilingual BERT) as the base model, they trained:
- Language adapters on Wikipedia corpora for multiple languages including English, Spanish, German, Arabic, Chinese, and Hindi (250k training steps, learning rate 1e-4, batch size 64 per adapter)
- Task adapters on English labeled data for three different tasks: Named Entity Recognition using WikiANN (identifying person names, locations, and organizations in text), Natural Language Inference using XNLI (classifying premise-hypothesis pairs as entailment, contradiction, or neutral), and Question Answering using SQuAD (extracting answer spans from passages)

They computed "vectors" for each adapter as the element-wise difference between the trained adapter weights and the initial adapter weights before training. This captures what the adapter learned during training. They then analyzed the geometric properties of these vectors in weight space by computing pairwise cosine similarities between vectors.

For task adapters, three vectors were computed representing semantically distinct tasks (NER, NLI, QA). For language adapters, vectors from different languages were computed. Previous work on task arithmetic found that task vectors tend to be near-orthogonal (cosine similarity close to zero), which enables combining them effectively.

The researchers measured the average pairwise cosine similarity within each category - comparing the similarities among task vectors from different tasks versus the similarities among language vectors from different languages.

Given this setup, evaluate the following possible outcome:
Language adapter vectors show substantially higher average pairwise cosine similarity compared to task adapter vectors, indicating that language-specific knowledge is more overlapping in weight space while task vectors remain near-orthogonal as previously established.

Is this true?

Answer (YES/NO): YES